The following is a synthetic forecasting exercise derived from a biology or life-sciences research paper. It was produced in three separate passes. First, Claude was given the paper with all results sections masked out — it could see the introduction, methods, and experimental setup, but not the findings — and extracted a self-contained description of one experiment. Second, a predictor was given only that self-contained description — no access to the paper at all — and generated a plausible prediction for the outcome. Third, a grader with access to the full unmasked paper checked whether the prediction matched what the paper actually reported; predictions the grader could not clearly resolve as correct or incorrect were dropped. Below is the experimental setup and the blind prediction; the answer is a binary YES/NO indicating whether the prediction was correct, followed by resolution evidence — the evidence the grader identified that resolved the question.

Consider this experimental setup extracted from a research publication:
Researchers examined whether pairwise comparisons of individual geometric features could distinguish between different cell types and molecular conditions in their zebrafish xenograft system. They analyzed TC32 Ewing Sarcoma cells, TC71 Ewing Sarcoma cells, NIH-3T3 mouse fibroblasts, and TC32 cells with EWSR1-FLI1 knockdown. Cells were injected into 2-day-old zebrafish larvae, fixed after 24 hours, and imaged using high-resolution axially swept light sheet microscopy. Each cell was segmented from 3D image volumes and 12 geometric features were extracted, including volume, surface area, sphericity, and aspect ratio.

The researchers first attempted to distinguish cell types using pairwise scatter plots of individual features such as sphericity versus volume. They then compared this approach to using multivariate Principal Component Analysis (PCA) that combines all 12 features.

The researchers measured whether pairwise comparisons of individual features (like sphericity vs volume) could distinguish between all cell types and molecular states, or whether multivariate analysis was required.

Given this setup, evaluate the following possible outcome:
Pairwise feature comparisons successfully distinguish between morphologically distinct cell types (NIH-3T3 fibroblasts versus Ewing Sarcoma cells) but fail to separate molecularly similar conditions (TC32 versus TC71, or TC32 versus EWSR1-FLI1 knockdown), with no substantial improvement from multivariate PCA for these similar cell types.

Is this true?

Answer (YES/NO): NO